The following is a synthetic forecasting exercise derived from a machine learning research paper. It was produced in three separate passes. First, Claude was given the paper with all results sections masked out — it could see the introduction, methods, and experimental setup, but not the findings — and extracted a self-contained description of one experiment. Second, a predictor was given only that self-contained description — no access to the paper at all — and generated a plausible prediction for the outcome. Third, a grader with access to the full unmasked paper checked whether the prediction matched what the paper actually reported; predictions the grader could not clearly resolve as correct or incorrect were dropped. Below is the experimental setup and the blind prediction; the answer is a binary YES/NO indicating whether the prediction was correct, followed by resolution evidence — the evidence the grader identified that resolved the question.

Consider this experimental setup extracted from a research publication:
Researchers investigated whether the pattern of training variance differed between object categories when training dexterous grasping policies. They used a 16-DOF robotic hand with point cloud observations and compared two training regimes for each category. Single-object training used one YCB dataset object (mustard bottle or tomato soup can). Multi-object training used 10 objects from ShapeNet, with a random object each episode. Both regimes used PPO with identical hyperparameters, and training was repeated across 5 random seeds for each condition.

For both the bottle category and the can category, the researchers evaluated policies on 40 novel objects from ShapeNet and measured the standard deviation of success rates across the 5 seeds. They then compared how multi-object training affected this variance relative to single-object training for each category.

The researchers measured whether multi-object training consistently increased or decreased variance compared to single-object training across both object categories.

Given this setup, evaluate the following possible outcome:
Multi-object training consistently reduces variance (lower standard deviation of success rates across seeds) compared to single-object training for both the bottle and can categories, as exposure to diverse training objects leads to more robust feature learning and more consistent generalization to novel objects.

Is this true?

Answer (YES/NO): NO